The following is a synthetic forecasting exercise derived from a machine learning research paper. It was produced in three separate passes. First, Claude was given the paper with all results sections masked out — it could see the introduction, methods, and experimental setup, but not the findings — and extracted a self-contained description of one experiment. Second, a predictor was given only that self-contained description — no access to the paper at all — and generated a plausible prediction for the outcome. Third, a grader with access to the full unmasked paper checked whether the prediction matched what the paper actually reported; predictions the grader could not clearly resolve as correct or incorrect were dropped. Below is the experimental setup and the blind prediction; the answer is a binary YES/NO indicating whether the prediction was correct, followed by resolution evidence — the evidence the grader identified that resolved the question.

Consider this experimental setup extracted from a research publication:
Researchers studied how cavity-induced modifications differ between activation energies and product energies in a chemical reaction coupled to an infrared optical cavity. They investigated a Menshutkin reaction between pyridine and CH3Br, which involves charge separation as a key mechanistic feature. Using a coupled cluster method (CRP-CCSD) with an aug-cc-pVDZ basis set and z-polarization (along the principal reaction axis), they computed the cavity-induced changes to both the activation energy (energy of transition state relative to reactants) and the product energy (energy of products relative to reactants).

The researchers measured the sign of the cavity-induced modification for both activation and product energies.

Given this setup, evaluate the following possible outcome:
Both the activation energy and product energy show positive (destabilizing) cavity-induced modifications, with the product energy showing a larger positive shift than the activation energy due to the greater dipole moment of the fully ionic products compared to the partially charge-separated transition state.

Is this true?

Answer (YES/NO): NO